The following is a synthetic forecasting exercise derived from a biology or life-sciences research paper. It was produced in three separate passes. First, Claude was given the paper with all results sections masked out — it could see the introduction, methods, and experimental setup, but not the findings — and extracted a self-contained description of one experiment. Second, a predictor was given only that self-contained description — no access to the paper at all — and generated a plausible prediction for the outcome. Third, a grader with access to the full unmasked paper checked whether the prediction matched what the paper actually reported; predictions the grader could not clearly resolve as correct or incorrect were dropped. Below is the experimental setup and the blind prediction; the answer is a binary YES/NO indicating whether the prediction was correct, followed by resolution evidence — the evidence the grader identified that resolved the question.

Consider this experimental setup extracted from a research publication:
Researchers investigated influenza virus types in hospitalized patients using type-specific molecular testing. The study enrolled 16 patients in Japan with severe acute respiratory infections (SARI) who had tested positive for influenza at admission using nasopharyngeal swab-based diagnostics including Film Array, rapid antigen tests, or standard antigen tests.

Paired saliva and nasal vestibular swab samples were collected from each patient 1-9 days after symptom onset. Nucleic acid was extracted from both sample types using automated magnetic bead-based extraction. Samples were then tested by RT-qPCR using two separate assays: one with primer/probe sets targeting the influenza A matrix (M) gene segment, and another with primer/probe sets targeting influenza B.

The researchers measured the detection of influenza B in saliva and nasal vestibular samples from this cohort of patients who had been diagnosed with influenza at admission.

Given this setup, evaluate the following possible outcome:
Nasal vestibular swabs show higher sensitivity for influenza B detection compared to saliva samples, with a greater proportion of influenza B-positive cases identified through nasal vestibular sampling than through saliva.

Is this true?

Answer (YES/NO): NO